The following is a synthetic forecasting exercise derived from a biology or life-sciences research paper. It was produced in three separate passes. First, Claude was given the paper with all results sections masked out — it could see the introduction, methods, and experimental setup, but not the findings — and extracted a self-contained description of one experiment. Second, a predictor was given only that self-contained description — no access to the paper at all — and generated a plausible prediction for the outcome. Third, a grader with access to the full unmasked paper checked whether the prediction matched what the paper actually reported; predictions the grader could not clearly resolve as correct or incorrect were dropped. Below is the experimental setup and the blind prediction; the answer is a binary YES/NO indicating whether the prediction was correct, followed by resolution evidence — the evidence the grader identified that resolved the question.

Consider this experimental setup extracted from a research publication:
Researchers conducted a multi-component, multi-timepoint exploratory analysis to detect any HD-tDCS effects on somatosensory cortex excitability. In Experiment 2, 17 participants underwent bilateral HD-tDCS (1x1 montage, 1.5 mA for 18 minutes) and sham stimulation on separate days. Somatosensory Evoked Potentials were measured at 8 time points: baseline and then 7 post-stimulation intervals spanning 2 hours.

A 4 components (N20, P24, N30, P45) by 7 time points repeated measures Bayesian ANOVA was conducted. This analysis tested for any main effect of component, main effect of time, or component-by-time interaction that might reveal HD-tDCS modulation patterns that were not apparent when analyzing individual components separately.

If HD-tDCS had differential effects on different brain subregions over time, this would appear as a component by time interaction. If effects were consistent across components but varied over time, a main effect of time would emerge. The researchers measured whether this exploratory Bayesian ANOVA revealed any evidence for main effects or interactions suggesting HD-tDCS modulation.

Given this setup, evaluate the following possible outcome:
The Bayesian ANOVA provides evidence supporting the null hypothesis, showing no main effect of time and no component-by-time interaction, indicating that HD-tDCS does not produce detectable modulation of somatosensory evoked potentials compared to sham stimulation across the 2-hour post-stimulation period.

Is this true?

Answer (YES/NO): YES